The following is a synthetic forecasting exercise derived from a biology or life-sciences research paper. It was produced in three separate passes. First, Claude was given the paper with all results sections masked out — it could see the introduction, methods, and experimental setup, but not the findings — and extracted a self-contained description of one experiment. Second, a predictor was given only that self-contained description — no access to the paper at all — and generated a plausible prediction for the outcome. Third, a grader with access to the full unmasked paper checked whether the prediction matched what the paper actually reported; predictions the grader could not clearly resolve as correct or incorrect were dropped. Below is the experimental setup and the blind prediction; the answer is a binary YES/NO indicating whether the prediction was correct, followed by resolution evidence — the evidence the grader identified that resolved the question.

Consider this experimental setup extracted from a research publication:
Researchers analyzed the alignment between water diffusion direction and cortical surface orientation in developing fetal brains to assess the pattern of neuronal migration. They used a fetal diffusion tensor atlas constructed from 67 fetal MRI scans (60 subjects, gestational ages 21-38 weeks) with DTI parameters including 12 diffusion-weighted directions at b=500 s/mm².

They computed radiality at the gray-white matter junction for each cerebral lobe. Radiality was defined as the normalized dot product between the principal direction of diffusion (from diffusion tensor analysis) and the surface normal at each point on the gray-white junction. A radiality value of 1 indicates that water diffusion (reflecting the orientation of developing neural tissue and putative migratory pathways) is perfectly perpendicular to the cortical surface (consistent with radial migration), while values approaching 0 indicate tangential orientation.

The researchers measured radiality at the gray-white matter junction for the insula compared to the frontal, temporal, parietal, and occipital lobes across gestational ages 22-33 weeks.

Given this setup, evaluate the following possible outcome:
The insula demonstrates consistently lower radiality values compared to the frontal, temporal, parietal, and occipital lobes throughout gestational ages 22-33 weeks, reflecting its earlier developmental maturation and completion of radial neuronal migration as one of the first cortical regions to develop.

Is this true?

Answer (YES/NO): NO